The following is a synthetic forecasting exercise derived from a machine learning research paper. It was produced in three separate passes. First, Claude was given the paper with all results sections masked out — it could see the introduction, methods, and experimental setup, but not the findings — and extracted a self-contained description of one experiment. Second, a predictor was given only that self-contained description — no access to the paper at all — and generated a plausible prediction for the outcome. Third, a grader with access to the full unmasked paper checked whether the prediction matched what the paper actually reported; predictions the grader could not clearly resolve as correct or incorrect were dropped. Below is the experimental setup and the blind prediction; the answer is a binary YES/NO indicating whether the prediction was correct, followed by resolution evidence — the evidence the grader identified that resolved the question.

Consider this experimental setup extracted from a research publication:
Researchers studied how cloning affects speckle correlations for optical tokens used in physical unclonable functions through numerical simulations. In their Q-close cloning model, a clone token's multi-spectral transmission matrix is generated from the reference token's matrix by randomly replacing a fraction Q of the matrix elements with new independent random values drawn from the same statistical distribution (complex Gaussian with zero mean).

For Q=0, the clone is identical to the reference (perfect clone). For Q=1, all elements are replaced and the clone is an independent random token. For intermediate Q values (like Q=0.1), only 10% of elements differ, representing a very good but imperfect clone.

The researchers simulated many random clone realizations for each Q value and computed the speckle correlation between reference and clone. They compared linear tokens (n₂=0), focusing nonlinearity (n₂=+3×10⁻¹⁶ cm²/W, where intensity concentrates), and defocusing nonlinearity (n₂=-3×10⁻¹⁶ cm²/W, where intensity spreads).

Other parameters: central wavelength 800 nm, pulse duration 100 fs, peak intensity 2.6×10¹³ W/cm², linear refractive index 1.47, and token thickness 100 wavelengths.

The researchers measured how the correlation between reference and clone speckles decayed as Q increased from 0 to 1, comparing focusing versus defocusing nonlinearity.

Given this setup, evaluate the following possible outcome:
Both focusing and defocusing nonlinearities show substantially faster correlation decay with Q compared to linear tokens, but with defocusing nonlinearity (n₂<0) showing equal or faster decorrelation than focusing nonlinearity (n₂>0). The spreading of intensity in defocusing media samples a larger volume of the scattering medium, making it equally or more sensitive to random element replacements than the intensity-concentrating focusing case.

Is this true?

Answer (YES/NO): NO